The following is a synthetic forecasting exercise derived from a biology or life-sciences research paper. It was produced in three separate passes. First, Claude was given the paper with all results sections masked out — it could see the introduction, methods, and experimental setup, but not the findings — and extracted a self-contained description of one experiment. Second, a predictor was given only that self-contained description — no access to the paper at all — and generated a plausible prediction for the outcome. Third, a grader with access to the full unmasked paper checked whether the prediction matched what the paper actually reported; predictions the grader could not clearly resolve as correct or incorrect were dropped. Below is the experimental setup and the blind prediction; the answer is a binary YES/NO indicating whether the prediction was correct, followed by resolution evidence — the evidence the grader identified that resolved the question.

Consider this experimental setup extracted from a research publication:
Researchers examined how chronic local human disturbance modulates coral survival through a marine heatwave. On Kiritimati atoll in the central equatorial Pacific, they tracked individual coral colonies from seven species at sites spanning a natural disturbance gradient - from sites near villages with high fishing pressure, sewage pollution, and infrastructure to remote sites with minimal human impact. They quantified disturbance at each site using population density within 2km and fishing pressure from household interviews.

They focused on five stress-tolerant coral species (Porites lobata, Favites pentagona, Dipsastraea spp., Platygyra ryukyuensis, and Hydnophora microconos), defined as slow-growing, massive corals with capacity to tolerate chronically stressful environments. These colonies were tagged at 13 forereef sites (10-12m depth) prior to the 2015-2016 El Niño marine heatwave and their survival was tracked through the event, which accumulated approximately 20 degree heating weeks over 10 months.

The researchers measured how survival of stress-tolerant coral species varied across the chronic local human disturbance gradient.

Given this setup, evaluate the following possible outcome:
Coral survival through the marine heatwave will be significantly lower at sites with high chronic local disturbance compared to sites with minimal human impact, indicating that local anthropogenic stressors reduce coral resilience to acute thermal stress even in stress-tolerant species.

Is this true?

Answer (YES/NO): YES